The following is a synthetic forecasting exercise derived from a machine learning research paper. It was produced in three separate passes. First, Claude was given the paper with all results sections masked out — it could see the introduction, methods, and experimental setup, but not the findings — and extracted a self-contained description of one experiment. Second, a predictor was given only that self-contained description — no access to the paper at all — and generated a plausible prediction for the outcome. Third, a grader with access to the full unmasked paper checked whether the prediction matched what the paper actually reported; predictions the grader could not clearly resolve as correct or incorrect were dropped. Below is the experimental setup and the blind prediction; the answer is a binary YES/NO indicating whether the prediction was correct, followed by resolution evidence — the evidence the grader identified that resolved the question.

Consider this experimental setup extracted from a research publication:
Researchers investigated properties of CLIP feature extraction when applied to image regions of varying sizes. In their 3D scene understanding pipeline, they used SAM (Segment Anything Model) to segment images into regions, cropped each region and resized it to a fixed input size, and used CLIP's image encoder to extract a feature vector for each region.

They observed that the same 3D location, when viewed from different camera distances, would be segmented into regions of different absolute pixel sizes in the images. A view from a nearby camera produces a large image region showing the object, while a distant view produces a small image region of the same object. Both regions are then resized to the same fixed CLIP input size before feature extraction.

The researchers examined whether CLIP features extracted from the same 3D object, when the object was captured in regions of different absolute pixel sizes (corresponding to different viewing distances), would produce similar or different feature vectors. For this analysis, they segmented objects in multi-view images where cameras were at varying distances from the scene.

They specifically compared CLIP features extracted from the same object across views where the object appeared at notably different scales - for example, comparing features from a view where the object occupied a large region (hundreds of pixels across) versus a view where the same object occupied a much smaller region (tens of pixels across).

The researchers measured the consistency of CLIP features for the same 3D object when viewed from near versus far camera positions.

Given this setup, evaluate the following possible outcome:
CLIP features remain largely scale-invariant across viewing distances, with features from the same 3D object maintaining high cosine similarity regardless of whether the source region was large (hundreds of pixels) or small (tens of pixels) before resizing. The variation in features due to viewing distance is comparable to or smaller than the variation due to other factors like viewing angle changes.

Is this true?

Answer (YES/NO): NO